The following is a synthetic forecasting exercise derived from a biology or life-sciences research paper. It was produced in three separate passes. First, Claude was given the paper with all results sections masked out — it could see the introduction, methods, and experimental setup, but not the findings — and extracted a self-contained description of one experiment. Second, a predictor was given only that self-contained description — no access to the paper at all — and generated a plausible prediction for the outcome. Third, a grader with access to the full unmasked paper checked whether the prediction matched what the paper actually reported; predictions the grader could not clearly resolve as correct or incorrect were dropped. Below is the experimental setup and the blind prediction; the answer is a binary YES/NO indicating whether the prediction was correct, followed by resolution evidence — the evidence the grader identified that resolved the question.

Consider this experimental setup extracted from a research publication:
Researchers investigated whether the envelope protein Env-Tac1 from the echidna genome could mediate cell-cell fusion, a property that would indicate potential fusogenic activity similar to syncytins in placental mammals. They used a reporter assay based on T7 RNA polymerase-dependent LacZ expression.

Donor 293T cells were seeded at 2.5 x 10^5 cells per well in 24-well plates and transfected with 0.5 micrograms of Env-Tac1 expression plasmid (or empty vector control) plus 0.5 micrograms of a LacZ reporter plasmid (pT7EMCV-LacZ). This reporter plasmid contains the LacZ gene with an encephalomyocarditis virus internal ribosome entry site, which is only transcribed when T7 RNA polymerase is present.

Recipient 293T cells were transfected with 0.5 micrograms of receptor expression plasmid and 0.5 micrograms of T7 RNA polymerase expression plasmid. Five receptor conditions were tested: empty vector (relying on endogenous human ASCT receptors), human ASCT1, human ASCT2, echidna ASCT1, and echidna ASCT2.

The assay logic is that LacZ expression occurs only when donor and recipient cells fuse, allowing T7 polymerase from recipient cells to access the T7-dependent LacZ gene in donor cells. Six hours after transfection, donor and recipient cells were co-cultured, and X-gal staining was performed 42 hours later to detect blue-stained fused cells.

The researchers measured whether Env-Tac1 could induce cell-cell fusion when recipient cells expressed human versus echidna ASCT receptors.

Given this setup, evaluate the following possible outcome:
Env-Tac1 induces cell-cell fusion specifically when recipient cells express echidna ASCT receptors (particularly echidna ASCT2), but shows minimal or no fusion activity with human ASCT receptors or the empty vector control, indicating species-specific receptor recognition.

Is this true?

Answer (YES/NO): NO